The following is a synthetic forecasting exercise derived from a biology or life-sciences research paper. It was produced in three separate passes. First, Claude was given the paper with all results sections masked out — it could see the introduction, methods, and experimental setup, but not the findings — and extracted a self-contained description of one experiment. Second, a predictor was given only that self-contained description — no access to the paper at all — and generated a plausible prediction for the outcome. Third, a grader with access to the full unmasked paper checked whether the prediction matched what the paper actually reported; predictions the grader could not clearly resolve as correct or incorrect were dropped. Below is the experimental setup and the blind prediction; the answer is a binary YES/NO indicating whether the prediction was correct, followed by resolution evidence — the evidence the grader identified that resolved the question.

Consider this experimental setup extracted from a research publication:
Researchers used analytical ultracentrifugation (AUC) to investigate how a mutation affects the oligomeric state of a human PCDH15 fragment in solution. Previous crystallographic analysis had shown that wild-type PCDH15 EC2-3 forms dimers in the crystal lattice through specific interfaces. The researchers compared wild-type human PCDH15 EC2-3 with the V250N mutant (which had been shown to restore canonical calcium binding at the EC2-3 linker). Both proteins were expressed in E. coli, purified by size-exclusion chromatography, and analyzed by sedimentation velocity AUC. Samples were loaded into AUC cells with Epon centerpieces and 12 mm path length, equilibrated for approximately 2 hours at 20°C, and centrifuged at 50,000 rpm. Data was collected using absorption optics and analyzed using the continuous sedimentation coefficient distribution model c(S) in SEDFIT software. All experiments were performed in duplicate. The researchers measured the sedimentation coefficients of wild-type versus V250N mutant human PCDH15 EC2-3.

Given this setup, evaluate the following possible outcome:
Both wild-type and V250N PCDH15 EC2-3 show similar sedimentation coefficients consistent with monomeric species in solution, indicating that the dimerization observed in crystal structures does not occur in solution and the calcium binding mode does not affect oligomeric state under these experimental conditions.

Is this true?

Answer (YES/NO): NO